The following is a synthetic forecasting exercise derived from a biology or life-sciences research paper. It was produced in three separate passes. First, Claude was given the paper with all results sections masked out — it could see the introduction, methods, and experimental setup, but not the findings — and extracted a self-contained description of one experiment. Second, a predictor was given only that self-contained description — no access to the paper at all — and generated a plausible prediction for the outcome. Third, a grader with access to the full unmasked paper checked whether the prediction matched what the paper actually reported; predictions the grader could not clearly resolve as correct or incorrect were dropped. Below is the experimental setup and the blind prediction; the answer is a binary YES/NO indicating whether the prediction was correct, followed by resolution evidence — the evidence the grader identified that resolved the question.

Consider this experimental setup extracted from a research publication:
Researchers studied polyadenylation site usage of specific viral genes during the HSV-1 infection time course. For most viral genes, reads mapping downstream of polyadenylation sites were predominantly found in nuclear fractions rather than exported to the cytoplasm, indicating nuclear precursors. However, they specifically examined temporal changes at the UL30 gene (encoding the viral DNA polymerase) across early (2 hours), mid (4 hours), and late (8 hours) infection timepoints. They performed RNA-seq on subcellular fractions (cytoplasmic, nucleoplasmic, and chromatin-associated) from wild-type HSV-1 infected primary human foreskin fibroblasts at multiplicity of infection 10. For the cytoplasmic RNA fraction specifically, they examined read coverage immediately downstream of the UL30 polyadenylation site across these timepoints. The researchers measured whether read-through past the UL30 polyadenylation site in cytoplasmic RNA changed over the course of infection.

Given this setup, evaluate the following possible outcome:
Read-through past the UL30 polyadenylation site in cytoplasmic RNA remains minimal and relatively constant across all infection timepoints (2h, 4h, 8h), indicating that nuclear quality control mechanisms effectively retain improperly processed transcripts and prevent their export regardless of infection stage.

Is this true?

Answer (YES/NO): NO